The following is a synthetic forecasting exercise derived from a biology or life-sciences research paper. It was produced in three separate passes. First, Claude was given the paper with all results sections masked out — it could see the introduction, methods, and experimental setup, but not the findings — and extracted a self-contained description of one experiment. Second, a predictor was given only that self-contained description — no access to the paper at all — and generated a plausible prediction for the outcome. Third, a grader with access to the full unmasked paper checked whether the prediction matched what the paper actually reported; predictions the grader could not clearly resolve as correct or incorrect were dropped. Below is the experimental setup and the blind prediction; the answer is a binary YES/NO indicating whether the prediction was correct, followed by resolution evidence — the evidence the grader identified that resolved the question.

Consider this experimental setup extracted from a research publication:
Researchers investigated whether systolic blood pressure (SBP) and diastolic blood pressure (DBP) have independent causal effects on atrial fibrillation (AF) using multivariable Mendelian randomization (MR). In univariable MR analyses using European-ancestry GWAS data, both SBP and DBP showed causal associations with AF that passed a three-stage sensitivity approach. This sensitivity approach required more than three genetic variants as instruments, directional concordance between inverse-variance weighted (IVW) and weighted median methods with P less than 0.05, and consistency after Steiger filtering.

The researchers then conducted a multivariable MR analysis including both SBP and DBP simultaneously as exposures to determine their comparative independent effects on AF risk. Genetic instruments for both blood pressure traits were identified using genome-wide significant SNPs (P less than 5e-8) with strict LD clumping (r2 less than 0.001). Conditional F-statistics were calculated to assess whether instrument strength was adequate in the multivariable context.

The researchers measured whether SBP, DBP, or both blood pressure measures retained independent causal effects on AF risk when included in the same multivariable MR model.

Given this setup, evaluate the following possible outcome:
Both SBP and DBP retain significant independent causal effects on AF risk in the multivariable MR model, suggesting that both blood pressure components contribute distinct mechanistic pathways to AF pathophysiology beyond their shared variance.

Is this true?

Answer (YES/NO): NO